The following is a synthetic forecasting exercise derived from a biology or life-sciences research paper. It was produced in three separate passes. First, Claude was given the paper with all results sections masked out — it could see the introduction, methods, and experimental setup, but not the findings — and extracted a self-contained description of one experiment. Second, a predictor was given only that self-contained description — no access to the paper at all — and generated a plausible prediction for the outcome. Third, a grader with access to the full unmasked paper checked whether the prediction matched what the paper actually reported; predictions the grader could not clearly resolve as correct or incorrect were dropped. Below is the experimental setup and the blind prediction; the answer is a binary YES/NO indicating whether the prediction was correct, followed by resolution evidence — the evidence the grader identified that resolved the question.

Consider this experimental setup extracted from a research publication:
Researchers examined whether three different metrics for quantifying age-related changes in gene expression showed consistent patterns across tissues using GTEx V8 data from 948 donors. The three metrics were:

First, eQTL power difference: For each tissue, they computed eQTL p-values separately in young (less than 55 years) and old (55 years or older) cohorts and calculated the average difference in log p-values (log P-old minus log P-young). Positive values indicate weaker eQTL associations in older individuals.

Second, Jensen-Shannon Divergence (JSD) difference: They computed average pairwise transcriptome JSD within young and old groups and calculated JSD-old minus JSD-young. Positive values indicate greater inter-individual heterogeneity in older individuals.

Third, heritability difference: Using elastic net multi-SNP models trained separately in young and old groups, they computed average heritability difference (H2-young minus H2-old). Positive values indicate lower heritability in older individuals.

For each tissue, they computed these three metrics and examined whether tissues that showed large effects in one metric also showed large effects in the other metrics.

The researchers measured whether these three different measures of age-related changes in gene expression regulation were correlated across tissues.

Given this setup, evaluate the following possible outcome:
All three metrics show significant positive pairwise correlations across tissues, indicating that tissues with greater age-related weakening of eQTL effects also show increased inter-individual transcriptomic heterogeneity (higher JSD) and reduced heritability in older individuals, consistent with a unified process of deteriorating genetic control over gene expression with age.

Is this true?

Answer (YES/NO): NO